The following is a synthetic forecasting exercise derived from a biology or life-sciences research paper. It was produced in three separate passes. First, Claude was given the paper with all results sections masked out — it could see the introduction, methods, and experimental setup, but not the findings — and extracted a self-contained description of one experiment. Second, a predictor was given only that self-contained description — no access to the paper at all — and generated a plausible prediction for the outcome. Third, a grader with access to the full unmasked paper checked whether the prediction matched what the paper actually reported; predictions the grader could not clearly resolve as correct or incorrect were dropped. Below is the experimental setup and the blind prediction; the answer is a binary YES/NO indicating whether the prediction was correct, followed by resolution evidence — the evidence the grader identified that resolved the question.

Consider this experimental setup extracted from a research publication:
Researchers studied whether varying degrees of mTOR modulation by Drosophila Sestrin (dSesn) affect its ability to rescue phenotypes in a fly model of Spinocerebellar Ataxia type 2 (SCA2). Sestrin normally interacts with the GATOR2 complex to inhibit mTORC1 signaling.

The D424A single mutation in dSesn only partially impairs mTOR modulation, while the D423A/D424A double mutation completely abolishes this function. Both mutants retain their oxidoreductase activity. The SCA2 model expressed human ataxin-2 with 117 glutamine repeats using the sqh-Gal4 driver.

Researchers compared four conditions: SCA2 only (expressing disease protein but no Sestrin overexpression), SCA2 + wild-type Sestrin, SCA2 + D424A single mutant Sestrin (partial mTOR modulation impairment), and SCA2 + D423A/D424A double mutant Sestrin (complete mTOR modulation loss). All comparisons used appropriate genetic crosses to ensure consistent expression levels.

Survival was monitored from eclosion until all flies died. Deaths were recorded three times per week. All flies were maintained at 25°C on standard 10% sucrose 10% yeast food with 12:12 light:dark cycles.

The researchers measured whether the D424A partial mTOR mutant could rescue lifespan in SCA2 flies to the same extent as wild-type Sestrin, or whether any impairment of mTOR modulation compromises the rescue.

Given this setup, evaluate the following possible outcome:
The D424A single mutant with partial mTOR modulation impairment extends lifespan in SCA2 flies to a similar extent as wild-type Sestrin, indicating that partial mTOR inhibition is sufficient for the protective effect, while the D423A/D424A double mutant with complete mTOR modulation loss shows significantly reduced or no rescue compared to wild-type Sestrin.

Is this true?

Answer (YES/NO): NO